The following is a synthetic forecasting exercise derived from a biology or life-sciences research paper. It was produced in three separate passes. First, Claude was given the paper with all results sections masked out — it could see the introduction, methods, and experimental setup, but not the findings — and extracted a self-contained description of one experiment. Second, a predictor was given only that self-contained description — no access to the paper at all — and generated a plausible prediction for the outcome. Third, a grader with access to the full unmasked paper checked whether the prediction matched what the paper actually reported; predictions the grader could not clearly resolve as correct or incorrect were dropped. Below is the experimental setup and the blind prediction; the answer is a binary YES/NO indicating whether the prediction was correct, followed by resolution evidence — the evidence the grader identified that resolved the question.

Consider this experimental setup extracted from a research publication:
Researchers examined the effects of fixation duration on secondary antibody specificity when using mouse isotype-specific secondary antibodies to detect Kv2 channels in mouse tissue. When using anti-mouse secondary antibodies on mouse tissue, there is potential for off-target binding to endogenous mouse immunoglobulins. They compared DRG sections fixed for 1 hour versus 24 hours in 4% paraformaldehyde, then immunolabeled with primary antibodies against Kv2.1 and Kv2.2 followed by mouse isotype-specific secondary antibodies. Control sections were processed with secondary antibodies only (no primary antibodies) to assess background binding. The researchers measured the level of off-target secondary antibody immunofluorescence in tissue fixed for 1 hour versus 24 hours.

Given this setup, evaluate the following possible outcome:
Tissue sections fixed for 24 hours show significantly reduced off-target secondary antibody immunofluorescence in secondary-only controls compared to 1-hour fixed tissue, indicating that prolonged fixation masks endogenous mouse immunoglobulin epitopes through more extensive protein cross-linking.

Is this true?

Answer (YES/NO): NO